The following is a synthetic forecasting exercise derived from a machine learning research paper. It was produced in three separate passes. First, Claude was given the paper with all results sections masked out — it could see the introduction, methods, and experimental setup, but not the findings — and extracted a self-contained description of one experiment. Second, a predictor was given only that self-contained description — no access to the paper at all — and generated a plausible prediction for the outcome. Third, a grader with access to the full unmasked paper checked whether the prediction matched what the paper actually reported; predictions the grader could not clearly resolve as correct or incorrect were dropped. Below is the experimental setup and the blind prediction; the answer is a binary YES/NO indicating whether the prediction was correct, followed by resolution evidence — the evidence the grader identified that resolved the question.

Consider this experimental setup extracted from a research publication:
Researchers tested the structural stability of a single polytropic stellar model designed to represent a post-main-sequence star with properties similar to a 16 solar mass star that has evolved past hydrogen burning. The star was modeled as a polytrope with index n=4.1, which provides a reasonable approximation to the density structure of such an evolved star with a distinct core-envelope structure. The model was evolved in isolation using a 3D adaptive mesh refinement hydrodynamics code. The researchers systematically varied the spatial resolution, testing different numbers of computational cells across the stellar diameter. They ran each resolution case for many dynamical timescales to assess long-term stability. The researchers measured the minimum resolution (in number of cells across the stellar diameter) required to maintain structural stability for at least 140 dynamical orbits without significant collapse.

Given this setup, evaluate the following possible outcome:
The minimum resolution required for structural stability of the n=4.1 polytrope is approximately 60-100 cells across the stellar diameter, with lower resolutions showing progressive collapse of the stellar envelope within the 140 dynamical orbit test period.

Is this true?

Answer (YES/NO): NO